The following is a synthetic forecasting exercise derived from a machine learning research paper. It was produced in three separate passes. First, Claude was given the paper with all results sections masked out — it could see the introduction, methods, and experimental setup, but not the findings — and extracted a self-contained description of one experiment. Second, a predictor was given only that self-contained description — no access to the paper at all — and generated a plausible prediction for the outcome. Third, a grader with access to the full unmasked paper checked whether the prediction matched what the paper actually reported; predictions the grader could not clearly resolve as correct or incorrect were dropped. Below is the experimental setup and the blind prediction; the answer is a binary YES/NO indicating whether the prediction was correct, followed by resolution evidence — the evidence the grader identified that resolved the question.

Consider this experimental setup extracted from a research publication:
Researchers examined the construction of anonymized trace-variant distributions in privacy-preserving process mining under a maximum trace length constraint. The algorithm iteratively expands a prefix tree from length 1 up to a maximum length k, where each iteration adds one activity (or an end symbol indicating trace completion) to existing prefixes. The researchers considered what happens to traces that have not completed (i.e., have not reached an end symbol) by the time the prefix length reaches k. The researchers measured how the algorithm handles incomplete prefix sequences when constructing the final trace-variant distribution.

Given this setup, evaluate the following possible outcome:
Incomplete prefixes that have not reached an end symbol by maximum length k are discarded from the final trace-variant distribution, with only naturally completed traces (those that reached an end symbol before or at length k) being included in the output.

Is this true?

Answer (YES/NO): NO